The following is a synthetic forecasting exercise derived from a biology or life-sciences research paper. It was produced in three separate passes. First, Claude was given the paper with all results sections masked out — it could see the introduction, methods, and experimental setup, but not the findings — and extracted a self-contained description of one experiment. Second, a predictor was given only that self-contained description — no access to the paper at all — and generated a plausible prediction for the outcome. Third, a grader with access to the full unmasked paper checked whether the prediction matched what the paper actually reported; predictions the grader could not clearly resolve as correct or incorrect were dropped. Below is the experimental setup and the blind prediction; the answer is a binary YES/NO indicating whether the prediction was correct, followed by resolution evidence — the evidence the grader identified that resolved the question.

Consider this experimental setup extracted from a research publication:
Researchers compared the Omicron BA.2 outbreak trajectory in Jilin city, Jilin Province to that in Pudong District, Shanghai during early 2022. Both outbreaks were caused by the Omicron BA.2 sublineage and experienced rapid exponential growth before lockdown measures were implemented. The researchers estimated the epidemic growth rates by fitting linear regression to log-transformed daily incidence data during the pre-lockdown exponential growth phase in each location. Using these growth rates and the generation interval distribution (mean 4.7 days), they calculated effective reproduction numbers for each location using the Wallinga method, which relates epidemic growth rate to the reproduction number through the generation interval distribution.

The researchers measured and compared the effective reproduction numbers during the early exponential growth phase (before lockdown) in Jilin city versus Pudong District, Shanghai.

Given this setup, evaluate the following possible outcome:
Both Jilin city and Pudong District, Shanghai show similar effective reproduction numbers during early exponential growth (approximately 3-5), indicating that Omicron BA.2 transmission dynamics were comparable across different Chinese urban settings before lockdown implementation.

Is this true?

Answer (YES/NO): NO